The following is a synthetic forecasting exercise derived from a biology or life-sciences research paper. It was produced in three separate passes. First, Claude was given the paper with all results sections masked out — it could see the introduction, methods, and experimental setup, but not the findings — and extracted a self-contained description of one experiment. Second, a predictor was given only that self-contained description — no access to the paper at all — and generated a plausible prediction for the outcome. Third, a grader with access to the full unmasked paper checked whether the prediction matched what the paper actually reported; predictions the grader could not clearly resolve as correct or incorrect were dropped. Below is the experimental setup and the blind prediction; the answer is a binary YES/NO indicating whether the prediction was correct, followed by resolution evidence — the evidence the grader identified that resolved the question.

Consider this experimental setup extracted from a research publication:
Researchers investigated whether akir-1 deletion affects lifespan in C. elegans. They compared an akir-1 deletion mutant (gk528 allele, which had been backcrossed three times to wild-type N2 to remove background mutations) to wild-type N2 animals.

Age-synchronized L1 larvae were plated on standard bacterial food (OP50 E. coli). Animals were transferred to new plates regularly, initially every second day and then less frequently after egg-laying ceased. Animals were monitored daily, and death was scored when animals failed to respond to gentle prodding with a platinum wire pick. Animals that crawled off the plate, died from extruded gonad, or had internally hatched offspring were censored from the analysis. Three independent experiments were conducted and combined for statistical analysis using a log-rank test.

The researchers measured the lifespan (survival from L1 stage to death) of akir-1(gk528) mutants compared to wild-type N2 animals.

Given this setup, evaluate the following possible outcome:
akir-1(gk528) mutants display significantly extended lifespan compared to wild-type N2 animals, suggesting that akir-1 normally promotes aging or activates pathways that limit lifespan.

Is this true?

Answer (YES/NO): NO